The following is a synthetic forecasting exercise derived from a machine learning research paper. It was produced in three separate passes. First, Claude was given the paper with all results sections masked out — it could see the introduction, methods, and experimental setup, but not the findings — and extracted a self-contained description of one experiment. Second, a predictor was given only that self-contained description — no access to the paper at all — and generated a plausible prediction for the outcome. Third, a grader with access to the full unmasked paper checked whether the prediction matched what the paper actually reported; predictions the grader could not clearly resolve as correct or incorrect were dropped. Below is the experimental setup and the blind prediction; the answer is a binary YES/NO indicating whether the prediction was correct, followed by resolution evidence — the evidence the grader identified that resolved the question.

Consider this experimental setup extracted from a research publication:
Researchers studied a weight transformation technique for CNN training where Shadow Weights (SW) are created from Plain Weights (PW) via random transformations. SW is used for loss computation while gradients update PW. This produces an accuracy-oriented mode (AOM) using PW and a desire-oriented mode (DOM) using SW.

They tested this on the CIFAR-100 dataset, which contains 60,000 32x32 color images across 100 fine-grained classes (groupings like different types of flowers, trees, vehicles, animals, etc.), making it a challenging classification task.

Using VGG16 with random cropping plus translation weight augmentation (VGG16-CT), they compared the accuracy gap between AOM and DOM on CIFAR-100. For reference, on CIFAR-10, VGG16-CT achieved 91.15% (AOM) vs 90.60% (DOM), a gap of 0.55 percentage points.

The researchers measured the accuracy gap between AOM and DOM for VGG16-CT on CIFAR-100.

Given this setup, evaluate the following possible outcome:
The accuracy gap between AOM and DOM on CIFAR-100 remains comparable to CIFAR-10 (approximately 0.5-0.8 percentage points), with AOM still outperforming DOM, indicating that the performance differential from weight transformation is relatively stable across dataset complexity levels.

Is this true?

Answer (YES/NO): NO